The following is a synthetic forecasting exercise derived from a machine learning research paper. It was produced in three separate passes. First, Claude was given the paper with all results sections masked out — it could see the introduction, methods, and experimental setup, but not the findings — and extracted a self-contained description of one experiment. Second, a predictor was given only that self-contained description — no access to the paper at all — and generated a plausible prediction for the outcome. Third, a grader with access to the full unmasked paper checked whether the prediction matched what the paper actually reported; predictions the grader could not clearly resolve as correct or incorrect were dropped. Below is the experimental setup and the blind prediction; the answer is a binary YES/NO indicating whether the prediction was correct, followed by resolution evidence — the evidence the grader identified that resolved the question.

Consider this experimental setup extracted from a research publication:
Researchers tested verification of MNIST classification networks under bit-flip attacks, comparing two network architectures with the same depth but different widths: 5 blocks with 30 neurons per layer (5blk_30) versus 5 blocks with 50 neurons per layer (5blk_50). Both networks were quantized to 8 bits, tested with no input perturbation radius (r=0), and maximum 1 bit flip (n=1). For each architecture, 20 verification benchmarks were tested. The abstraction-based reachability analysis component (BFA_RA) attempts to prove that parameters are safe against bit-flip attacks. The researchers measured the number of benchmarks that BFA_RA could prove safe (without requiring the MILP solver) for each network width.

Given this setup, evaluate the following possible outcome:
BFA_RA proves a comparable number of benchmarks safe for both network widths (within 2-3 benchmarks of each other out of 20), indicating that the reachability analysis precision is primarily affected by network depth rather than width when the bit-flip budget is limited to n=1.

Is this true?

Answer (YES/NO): NO